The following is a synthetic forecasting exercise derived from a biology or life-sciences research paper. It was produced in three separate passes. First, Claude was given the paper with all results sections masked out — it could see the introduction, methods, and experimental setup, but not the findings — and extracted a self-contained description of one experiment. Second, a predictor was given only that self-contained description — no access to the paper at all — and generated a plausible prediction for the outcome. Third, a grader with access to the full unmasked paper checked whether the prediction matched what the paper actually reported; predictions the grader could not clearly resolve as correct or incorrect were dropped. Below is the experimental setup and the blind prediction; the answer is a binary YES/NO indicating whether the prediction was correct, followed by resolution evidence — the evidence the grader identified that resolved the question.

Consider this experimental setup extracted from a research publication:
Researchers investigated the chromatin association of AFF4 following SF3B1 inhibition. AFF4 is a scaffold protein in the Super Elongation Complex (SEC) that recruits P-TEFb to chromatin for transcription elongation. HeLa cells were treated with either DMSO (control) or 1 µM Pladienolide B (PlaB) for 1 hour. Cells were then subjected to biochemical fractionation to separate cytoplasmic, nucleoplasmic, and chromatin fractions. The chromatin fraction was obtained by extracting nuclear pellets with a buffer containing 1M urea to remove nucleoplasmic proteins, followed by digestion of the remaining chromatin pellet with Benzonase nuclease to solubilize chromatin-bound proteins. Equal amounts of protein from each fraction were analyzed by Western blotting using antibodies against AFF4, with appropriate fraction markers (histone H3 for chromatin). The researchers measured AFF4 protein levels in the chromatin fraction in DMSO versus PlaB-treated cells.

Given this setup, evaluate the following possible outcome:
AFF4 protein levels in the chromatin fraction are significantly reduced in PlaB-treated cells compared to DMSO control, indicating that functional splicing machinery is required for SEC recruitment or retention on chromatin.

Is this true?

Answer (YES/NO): YES